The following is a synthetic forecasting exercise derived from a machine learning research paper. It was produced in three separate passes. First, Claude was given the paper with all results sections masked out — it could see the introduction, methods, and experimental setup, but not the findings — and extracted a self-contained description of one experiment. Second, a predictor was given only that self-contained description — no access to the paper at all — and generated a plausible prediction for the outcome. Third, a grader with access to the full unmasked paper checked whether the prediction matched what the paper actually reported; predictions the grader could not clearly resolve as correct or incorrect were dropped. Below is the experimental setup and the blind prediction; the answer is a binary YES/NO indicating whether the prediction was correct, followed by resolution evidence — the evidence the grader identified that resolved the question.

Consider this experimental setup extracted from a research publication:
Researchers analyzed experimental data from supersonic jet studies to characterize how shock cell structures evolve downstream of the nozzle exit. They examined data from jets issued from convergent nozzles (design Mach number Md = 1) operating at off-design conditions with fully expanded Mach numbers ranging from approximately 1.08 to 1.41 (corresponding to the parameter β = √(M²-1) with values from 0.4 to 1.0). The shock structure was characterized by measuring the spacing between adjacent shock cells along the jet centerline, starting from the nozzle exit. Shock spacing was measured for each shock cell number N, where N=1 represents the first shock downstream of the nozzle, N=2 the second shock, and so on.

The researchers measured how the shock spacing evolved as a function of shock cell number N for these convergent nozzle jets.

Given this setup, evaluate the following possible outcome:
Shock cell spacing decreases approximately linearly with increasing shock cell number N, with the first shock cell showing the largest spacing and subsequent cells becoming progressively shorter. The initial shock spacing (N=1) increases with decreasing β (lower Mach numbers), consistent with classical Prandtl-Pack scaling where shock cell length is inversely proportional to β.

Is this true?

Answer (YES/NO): NO